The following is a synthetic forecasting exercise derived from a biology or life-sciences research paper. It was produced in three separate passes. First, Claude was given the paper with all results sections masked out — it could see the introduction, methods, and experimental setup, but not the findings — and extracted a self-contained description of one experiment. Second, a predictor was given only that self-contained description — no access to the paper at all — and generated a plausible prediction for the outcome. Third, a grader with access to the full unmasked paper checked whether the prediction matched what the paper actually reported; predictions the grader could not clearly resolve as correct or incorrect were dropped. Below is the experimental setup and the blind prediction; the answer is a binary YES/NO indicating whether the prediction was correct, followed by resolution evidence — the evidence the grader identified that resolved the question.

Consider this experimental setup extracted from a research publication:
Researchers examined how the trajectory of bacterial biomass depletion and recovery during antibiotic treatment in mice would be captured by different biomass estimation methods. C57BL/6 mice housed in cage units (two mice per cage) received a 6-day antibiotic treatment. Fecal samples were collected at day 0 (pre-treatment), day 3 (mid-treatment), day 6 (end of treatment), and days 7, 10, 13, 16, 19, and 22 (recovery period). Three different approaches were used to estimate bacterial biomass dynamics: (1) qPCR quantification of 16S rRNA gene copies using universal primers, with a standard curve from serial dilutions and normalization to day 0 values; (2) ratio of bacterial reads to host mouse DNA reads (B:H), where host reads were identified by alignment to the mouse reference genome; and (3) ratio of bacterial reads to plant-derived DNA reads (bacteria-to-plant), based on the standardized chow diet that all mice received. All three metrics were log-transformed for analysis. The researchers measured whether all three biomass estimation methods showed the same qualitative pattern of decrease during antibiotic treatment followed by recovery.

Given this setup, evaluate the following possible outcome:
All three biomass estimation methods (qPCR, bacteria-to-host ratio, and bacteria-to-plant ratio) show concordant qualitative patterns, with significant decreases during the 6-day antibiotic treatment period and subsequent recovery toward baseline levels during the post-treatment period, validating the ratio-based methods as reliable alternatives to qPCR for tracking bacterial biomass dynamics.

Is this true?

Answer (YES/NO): YES